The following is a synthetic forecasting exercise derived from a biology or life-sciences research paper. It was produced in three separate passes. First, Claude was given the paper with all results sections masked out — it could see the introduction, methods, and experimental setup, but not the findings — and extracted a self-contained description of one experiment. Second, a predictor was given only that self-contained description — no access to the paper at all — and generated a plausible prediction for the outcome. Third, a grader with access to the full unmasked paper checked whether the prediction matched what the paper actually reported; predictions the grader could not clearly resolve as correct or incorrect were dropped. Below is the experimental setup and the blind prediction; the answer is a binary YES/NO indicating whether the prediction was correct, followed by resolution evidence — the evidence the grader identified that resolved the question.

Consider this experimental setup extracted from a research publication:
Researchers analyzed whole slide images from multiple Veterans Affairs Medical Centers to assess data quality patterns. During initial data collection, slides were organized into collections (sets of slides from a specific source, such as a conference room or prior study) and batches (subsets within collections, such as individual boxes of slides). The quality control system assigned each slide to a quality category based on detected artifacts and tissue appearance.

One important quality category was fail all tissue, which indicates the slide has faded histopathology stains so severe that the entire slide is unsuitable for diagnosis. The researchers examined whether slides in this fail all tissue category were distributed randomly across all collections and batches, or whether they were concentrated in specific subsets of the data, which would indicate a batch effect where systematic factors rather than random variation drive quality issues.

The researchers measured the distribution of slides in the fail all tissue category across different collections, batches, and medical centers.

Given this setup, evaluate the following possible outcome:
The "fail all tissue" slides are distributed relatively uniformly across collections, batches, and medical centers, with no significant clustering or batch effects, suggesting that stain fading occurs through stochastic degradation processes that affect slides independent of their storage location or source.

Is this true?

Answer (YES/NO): NO